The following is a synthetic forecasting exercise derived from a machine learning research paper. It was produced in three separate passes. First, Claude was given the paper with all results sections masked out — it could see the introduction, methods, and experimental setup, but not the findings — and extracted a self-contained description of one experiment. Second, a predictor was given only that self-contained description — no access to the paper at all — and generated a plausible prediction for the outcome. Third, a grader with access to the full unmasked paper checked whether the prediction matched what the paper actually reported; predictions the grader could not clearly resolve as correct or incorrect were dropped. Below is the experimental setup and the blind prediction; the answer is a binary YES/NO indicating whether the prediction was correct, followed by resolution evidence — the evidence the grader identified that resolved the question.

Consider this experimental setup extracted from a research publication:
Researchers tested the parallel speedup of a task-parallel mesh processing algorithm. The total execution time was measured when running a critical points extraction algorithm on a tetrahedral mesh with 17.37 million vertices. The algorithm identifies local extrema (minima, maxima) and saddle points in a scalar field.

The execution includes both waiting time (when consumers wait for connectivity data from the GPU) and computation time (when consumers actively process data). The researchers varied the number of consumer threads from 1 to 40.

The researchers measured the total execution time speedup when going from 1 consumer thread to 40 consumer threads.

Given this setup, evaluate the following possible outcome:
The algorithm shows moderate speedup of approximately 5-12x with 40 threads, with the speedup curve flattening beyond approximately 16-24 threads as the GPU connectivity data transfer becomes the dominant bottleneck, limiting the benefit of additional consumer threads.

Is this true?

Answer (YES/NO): NO